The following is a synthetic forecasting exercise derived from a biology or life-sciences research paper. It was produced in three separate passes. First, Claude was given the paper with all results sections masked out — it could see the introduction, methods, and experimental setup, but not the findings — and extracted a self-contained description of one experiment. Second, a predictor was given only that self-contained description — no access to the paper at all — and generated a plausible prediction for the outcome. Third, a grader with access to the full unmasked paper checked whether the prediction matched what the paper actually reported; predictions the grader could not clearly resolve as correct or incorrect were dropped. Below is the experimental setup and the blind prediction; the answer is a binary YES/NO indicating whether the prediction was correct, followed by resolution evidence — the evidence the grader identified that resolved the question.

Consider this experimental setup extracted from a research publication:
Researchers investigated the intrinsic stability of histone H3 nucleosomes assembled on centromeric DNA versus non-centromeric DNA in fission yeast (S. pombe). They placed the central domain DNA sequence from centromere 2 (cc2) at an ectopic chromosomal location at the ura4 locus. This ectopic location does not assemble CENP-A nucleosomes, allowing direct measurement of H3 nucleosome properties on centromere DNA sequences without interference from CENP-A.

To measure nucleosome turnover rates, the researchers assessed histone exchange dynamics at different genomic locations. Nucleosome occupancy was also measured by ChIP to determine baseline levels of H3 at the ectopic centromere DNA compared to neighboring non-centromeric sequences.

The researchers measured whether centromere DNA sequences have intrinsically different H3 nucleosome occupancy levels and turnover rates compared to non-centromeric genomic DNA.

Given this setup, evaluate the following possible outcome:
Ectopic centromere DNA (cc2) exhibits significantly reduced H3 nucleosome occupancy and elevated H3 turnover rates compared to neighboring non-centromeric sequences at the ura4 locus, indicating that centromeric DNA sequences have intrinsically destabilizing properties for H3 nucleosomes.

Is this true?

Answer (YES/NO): YES